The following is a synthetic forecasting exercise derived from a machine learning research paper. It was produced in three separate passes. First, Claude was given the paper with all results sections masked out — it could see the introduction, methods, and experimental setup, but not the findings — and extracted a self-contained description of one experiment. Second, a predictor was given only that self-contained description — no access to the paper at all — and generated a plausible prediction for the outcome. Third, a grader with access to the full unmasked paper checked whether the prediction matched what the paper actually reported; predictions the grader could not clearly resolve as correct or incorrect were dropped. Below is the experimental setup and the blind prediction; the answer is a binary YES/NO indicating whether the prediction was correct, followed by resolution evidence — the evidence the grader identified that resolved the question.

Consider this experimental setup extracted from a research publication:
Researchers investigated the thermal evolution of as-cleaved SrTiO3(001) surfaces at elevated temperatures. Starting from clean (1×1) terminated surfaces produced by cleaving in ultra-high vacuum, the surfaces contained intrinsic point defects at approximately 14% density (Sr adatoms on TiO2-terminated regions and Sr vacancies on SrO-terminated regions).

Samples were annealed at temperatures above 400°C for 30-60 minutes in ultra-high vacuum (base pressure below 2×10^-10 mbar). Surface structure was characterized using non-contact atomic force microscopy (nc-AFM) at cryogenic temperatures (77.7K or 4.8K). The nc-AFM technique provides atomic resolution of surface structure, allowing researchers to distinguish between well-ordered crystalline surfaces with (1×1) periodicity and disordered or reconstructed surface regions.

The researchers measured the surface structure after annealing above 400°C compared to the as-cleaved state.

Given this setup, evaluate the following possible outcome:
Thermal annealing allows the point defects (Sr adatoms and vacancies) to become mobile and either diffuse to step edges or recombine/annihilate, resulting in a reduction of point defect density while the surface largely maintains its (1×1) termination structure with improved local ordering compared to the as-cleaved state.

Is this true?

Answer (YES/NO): NO